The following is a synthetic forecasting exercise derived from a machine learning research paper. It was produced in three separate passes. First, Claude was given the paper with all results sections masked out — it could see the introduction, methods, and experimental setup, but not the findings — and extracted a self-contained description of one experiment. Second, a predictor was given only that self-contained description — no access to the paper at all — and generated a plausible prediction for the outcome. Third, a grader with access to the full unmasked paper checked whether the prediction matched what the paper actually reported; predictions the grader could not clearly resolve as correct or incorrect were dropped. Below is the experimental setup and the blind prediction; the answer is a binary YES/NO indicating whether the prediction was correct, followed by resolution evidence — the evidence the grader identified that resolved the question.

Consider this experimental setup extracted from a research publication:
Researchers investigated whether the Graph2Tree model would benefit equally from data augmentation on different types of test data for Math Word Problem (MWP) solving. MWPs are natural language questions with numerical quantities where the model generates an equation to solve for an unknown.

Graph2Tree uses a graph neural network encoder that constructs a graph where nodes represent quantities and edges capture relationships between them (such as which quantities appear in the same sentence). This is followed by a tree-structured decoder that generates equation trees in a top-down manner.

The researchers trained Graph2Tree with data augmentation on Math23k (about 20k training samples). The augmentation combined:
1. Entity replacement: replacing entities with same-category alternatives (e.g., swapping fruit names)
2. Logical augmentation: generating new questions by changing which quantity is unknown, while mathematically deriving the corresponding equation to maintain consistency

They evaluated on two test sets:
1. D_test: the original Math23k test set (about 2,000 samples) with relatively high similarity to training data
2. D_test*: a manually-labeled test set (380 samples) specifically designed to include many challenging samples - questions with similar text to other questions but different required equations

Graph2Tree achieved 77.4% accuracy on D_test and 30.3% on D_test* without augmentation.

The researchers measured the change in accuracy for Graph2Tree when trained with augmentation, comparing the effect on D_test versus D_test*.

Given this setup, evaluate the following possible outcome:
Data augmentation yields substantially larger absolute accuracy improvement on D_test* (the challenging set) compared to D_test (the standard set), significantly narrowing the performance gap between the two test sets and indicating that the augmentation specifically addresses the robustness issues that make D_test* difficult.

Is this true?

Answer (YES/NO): YES